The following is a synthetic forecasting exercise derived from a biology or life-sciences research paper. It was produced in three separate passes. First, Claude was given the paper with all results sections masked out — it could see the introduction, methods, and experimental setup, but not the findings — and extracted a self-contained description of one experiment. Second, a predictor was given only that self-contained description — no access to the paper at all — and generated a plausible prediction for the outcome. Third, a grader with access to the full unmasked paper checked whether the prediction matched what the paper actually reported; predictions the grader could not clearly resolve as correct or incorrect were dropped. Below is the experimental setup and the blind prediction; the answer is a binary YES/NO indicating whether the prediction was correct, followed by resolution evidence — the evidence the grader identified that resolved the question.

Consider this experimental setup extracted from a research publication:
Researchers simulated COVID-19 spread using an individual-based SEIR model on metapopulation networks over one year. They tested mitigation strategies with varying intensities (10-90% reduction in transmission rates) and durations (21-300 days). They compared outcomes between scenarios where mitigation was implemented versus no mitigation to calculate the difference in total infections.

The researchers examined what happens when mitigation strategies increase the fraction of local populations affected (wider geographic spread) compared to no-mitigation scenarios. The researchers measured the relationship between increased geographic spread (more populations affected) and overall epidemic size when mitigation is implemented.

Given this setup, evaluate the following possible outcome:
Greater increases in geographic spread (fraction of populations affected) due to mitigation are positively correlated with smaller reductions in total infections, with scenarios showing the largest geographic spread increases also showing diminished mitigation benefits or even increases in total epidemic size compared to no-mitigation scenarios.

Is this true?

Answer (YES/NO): YES